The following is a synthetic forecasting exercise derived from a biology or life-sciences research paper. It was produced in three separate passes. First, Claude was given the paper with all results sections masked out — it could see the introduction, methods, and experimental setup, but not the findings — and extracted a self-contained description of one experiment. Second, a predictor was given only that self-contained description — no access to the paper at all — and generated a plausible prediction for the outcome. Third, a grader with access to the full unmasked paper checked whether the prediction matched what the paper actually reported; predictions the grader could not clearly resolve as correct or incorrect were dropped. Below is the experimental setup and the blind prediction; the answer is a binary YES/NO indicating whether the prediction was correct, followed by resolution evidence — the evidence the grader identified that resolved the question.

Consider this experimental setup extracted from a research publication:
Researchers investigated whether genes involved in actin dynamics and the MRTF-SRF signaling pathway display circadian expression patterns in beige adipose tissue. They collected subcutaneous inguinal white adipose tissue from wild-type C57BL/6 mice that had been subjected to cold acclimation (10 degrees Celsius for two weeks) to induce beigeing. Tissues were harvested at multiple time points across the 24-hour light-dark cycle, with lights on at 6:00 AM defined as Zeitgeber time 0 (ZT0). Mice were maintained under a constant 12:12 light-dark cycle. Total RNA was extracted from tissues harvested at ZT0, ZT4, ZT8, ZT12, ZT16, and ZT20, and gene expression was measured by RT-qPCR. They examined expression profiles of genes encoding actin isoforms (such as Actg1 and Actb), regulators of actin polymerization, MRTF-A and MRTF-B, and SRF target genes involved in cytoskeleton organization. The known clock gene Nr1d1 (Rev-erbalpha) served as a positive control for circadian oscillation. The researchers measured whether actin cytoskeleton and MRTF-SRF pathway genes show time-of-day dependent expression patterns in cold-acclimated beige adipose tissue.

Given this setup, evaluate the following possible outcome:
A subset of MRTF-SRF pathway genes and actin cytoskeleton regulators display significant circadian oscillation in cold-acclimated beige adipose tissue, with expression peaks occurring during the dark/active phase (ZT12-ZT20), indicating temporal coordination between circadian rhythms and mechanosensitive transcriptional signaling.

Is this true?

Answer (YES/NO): NO